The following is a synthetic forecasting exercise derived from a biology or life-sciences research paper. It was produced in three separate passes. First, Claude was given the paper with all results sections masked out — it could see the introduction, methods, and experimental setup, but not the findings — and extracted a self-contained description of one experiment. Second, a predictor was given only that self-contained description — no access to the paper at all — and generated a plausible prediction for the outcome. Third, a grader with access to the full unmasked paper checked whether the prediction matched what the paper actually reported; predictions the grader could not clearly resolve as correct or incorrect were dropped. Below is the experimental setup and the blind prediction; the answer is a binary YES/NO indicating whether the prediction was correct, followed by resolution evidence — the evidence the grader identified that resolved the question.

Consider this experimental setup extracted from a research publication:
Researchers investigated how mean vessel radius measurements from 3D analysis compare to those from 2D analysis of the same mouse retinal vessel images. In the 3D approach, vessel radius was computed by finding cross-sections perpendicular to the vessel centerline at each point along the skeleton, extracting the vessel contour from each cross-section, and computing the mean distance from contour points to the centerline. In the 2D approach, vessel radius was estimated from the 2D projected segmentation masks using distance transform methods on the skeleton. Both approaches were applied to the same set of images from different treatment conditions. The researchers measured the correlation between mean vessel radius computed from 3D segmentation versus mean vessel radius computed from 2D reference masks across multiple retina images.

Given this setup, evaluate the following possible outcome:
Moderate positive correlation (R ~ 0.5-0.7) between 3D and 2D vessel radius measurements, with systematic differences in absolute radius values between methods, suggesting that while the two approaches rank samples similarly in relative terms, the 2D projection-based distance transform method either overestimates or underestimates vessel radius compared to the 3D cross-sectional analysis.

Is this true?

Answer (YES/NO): NO